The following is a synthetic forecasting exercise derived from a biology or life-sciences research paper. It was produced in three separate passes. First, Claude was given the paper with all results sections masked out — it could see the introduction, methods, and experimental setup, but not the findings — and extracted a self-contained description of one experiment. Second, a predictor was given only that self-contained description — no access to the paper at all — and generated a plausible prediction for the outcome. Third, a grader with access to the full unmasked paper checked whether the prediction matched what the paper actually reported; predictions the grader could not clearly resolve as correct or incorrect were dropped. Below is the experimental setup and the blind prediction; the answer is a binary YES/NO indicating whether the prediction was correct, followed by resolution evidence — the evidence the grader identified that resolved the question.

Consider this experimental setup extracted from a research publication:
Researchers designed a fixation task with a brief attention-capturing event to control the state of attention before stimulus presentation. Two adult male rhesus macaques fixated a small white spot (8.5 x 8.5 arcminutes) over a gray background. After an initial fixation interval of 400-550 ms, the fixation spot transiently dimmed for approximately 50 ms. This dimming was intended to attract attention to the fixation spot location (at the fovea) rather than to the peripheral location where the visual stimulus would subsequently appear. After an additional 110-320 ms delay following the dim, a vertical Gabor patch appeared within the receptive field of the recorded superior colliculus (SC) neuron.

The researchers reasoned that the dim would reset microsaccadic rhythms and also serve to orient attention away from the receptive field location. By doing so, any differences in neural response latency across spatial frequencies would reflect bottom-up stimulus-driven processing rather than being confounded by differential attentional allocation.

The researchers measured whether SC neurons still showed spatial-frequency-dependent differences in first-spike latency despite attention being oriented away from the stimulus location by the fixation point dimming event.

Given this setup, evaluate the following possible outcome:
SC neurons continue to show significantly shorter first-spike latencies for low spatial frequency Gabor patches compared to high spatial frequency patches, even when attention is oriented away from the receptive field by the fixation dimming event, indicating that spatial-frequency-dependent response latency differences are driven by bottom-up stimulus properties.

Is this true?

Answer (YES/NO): YES